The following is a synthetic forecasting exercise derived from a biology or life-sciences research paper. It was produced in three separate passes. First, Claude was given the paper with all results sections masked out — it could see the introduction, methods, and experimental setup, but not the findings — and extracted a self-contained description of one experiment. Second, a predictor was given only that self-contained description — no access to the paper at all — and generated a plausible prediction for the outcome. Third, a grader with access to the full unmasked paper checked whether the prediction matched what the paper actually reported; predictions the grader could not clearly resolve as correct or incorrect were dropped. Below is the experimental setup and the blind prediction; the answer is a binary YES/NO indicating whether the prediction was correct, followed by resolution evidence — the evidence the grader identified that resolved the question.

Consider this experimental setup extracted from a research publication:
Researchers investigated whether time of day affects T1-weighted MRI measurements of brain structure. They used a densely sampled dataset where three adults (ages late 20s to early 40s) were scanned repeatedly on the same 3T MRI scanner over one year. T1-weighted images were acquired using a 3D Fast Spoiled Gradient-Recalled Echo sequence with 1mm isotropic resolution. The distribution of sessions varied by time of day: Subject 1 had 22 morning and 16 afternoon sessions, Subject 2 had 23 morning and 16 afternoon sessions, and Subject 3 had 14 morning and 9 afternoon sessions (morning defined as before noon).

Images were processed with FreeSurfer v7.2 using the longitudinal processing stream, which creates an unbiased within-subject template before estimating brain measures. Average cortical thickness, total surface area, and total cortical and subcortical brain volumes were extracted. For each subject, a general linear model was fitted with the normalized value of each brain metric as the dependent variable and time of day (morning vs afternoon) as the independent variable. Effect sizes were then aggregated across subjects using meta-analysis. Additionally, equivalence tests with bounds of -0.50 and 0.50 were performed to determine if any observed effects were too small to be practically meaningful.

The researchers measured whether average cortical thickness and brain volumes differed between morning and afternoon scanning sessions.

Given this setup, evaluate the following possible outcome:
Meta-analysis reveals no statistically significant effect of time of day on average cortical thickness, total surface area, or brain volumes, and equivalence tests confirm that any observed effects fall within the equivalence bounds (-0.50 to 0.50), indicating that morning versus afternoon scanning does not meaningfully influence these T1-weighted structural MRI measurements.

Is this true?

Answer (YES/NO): NO